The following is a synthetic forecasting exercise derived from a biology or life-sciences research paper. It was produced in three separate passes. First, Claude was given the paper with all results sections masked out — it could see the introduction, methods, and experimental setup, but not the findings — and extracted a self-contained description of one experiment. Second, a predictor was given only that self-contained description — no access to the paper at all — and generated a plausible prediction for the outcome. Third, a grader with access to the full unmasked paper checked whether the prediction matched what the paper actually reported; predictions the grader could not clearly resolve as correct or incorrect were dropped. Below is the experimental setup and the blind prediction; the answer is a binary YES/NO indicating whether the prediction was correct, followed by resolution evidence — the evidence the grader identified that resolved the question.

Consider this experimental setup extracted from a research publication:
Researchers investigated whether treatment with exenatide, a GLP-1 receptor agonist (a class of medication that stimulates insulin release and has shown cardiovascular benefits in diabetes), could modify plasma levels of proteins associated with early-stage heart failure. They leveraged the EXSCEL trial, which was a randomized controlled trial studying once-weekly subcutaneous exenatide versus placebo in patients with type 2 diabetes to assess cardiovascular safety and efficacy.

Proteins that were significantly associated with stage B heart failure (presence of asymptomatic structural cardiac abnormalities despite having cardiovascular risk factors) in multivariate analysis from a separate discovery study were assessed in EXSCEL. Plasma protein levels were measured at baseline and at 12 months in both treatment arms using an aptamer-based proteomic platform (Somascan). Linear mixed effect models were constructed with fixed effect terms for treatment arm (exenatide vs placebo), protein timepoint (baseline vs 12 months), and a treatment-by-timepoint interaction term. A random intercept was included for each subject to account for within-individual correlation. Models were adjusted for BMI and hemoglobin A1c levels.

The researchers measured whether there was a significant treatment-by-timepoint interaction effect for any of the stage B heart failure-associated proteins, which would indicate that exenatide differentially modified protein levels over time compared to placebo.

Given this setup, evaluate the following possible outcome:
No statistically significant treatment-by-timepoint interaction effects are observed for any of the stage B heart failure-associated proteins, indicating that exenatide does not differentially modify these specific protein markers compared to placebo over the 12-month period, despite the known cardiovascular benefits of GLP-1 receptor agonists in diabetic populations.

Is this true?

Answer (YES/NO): NO